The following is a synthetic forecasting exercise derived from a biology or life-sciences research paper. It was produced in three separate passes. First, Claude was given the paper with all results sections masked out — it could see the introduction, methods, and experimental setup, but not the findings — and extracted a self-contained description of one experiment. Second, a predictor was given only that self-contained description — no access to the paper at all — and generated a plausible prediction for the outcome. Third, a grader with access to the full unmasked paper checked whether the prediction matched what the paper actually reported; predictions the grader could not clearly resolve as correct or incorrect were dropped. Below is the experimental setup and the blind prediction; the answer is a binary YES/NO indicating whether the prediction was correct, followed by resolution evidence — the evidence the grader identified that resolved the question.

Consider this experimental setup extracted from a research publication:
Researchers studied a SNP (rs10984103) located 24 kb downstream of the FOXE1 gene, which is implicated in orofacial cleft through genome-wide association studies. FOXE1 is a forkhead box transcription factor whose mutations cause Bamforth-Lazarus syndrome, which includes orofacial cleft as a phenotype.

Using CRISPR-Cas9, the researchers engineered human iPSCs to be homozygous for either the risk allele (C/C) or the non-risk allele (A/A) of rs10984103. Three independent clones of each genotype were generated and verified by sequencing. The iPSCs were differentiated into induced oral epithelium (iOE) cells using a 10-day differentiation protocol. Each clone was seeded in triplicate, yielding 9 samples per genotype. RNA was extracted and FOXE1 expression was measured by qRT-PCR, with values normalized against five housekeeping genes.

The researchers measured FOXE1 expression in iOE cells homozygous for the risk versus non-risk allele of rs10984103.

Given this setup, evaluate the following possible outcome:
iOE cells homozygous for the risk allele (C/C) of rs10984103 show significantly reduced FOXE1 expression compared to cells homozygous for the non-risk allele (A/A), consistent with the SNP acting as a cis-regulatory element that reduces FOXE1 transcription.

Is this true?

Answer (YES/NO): NO